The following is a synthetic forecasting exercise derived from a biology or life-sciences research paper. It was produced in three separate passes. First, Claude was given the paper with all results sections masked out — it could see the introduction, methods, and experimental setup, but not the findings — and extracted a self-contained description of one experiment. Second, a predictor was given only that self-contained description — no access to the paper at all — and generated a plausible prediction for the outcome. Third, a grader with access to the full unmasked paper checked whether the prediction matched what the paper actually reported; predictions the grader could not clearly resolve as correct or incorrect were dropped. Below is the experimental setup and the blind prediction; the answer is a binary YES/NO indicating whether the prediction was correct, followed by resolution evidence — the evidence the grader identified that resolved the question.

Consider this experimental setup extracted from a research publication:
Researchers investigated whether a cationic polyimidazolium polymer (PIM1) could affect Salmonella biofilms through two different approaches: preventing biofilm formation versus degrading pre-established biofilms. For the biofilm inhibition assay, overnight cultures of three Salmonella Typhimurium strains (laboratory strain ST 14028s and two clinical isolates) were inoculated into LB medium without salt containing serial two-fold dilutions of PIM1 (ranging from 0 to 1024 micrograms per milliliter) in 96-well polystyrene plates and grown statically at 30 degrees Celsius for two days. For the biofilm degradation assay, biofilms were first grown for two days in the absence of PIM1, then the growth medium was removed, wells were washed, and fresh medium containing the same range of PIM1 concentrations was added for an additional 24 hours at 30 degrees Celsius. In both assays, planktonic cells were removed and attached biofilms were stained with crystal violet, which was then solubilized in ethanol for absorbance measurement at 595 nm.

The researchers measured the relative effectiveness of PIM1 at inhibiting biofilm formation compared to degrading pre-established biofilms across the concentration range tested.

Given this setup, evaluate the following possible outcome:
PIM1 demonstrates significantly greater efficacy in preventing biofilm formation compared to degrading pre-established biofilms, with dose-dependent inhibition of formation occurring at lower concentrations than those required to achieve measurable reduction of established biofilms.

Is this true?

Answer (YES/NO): YES